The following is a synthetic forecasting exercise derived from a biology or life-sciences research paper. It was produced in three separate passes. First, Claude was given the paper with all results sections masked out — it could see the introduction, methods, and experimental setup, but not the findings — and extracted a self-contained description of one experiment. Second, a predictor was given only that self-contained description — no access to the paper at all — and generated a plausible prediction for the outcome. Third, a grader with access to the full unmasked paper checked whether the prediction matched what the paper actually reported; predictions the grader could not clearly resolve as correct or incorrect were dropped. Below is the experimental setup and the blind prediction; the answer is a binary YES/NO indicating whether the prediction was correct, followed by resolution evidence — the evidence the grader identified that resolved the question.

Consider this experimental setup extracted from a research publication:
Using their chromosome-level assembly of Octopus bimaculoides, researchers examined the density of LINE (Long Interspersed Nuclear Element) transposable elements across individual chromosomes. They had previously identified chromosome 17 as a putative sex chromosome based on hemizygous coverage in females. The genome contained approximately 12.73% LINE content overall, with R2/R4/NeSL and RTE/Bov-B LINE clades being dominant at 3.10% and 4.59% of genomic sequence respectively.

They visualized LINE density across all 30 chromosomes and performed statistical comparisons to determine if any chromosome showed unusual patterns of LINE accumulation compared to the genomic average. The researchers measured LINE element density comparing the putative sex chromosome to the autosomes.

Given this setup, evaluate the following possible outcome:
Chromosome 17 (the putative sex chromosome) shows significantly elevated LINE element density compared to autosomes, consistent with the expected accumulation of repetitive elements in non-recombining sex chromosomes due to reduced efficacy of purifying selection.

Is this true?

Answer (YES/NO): YES